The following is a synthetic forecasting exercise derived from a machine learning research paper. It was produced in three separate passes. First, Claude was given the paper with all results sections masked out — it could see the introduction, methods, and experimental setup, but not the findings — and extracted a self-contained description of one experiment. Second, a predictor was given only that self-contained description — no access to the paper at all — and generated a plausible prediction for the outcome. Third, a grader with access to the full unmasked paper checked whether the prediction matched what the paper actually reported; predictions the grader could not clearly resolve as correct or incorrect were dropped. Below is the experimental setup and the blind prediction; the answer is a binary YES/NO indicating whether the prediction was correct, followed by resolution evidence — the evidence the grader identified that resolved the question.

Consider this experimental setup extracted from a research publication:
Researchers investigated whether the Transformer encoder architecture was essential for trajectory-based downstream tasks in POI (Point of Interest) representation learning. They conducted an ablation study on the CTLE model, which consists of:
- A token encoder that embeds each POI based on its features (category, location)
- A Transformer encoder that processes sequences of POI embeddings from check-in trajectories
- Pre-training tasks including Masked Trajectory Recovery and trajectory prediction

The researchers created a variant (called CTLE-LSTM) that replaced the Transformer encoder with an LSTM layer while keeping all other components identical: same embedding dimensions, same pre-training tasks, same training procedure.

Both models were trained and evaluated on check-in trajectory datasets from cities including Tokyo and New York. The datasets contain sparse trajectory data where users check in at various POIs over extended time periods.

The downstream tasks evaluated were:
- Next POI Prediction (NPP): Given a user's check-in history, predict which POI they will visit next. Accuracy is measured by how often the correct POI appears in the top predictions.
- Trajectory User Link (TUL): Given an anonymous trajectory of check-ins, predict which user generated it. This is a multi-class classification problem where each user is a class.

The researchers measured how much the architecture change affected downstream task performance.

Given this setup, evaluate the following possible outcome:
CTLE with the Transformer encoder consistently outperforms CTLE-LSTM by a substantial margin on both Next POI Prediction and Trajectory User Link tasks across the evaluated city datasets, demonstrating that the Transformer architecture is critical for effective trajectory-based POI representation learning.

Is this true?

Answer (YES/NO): YES